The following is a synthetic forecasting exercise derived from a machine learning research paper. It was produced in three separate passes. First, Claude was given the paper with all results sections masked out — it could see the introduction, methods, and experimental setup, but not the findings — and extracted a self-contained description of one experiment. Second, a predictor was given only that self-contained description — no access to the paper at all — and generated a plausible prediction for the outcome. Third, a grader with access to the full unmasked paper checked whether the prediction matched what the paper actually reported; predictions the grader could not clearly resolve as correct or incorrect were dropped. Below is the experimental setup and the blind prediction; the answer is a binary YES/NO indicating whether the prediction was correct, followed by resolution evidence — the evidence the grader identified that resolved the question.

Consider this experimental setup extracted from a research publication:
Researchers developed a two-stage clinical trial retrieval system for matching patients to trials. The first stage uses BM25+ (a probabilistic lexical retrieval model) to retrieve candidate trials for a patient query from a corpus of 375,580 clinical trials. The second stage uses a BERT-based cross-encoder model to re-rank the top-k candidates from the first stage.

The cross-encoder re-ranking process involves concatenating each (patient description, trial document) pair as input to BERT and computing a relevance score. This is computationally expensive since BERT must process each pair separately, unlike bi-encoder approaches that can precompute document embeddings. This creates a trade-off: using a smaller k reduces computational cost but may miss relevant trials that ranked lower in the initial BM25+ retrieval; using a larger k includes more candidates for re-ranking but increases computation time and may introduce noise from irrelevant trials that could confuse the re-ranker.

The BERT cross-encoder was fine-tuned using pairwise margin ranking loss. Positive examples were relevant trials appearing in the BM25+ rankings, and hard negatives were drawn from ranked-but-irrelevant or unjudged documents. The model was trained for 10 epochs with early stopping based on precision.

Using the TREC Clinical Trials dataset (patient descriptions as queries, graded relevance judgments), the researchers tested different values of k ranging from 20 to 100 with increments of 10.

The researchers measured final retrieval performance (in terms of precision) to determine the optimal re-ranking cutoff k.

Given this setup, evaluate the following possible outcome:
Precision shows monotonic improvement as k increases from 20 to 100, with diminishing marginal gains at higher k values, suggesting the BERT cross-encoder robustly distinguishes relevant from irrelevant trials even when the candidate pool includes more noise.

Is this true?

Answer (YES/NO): NO